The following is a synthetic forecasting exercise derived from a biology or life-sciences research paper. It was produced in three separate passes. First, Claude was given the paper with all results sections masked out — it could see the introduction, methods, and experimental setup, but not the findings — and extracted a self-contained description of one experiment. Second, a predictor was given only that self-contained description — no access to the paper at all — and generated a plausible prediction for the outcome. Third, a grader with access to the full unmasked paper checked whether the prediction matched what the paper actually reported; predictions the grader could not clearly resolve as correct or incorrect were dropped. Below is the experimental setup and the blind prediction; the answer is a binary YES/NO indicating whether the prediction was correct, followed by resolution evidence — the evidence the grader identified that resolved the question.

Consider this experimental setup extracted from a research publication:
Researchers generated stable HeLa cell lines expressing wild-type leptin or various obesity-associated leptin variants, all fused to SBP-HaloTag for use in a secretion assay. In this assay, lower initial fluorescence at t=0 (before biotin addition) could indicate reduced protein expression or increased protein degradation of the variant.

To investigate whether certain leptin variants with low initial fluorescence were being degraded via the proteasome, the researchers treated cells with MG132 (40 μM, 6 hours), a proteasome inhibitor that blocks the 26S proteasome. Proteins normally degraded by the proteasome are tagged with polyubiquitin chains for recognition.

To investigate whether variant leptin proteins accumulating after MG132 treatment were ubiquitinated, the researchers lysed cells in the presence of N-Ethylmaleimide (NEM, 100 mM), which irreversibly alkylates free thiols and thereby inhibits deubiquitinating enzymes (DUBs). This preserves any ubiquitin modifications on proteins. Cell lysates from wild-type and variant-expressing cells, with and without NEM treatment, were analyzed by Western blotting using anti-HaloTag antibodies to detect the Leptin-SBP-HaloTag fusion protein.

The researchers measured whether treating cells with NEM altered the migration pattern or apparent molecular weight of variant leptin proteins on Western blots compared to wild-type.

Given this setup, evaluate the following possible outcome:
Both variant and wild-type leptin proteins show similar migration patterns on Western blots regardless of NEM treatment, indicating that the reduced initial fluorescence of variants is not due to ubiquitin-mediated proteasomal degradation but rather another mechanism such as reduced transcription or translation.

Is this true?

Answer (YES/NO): NO